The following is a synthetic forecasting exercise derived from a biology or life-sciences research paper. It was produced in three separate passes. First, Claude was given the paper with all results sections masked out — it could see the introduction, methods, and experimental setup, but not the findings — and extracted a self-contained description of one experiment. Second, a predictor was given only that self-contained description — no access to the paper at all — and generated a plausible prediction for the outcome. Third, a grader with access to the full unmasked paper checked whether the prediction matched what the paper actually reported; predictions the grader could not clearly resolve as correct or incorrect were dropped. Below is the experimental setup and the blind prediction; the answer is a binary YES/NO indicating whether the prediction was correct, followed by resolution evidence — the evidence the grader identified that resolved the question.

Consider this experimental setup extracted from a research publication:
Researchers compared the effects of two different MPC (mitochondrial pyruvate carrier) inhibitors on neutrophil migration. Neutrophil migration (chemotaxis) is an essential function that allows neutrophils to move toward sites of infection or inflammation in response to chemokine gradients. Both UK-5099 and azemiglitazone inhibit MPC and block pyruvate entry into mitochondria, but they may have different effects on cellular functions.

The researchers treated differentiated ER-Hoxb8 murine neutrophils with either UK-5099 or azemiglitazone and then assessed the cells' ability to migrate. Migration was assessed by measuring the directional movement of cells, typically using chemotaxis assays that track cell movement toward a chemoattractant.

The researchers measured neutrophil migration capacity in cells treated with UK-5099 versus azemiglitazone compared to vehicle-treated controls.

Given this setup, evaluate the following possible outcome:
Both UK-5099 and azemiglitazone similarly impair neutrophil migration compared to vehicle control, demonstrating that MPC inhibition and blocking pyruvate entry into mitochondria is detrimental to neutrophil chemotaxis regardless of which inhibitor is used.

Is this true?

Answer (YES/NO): NO